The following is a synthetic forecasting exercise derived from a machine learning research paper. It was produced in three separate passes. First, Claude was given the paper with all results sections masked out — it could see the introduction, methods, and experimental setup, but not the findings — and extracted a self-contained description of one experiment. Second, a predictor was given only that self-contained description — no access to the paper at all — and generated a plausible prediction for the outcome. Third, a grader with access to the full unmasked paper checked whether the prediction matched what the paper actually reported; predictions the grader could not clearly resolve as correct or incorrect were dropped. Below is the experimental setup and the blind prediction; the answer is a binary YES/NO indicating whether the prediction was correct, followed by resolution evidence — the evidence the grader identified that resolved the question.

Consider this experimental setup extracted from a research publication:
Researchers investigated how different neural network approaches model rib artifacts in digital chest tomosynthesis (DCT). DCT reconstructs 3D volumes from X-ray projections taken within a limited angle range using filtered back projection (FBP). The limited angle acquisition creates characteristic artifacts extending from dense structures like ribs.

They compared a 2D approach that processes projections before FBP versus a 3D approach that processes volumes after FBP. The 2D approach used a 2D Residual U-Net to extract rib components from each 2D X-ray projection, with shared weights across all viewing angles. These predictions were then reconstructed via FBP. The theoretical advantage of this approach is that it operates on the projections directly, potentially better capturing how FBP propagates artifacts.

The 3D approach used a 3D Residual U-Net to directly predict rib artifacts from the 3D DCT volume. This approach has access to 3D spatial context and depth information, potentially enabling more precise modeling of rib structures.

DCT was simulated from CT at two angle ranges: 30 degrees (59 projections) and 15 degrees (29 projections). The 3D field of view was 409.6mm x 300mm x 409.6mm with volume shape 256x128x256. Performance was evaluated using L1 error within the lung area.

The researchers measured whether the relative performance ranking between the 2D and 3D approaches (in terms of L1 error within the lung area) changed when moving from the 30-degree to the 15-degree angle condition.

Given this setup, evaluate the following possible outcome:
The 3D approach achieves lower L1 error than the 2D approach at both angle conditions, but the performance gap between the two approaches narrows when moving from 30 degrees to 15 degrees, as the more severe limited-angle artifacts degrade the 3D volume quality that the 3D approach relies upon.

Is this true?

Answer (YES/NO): NO